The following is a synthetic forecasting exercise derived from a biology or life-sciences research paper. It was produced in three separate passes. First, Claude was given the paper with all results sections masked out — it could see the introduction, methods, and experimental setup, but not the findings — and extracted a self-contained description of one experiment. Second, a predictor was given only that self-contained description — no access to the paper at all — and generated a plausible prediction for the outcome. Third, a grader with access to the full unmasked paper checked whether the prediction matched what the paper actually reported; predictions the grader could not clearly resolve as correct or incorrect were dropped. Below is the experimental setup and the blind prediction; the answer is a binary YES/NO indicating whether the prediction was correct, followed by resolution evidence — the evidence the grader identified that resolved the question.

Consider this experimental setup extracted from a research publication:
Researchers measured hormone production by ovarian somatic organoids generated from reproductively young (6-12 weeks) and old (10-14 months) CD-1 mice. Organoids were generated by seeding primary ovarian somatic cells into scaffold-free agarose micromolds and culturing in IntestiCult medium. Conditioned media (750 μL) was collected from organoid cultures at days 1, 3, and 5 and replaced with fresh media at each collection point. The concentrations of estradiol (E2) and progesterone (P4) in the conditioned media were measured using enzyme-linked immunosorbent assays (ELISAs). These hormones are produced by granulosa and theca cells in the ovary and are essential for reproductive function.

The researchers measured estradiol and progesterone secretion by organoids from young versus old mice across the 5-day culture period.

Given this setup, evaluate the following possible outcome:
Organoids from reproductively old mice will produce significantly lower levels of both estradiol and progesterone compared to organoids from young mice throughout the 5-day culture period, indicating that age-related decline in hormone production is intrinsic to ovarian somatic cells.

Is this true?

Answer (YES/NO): NO